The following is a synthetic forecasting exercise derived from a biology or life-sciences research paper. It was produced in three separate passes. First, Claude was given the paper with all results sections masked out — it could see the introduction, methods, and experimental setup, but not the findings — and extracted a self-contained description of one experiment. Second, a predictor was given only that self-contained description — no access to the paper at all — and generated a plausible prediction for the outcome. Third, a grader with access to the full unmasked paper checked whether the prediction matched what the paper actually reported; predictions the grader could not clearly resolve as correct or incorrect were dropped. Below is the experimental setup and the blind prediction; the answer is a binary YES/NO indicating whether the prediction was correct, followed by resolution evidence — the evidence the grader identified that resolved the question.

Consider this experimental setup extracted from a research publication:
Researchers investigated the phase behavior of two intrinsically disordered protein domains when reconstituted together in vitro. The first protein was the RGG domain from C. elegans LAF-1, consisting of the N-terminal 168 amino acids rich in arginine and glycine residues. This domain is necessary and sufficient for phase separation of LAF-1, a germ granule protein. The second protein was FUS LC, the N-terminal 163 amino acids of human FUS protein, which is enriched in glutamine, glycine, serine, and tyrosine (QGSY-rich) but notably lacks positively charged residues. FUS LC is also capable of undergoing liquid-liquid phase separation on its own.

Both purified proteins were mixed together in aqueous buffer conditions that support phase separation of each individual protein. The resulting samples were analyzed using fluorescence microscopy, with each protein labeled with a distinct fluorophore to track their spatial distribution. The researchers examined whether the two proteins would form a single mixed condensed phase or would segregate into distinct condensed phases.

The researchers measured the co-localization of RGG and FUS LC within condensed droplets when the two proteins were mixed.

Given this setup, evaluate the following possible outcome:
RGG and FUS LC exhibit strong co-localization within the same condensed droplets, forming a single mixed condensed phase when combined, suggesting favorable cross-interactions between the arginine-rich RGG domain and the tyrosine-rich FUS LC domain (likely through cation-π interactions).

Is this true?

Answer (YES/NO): NO